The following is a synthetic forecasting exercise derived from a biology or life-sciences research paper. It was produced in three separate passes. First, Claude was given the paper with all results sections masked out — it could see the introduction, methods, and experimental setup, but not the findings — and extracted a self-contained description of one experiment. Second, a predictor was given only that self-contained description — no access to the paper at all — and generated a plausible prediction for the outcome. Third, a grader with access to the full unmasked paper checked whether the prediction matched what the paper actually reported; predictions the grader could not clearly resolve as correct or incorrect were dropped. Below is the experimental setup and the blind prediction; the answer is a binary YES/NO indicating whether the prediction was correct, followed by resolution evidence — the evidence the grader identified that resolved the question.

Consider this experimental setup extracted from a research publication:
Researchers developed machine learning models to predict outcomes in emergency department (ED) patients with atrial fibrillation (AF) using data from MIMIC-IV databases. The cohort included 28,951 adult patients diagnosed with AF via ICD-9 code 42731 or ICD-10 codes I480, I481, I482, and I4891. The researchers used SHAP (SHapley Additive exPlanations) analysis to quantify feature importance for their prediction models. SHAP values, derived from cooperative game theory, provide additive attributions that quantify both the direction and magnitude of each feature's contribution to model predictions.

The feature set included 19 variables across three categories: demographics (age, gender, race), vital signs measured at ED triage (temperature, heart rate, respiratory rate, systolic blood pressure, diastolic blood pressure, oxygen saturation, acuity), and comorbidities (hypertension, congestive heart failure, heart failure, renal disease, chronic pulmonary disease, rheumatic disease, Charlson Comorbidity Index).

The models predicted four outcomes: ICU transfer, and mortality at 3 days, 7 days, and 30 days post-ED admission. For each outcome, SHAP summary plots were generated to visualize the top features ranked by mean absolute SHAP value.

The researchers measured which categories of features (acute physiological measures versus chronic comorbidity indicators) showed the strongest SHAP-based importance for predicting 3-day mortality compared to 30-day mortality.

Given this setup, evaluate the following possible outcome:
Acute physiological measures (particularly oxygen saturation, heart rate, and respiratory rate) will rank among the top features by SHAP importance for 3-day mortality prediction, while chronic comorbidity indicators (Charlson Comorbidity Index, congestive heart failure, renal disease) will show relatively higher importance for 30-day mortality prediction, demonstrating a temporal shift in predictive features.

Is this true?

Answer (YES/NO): YES